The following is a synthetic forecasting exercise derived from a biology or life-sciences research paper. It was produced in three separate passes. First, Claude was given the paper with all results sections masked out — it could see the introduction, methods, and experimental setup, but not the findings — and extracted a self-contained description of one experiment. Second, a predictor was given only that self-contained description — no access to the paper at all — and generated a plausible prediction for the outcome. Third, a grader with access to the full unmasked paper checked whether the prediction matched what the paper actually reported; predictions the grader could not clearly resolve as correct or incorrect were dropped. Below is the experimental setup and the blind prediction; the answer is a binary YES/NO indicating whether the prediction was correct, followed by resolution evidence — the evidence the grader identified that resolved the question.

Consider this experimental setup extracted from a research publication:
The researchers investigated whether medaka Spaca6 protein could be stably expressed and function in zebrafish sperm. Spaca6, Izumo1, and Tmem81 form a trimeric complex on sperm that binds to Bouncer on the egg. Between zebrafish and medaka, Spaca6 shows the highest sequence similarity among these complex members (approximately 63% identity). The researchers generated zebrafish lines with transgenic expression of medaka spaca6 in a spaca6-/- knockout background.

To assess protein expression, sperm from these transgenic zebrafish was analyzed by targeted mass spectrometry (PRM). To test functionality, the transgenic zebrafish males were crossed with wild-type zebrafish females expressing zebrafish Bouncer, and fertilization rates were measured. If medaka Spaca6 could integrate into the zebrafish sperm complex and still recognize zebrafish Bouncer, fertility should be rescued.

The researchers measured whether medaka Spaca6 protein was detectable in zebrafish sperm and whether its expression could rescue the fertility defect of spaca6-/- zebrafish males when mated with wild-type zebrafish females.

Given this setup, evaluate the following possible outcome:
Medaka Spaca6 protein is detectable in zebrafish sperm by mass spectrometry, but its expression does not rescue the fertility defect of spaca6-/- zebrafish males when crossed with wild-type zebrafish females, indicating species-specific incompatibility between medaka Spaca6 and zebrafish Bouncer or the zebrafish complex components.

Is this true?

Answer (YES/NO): NO